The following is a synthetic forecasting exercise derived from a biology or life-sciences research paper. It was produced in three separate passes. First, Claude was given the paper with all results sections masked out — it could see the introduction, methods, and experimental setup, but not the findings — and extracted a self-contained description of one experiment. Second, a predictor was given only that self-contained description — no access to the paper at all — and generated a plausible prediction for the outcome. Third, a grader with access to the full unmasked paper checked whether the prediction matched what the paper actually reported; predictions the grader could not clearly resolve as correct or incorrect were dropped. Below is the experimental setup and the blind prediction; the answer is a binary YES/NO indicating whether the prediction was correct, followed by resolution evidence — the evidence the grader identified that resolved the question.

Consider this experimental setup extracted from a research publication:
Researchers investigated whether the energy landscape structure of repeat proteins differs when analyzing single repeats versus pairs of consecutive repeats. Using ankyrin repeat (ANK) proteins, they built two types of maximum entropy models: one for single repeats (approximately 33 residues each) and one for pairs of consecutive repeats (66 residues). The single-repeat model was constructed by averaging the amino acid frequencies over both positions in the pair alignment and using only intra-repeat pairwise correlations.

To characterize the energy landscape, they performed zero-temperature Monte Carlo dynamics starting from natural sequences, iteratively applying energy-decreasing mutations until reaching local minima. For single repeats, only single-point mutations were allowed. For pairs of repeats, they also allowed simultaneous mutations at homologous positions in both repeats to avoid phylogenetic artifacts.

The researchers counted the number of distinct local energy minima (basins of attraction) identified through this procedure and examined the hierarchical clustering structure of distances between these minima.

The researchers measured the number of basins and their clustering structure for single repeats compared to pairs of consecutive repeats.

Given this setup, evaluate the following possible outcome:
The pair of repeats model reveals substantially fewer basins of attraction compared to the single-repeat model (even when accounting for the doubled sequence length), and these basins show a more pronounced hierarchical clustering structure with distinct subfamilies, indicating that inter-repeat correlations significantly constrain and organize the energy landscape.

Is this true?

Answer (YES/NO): NO